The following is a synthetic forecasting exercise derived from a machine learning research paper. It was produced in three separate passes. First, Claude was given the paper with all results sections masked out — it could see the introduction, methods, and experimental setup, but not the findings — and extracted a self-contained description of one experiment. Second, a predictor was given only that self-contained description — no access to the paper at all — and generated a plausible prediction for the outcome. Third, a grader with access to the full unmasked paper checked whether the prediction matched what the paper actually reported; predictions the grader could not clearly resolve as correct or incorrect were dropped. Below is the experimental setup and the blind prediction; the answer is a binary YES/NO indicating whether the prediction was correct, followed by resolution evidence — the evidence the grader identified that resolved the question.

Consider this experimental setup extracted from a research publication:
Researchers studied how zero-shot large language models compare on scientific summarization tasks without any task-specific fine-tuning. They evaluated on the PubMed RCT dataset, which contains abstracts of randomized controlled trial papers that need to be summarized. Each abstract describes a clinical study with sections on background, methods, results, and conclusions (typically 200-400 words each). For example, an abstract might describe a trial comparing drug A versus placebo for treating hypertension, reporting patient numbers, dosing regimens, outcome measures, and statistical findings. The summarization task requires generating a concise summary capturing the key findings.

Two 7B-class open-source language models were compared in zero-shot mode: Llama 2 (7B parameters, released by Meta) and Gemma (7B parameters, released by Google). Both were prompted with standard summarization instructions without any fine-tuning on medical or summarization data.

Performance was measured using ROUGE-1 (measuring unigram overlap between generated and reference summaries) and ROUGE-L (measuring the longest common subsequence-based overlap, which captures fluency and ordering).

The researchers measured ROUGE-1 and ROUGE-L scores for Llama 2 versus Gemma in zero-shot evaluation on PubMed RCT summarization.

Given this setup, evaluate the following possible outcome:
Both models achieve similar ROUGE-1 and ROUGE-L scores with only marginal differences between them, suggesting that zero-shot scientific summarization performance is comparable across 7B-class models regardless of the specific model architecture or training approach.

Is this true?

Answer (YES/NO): YES